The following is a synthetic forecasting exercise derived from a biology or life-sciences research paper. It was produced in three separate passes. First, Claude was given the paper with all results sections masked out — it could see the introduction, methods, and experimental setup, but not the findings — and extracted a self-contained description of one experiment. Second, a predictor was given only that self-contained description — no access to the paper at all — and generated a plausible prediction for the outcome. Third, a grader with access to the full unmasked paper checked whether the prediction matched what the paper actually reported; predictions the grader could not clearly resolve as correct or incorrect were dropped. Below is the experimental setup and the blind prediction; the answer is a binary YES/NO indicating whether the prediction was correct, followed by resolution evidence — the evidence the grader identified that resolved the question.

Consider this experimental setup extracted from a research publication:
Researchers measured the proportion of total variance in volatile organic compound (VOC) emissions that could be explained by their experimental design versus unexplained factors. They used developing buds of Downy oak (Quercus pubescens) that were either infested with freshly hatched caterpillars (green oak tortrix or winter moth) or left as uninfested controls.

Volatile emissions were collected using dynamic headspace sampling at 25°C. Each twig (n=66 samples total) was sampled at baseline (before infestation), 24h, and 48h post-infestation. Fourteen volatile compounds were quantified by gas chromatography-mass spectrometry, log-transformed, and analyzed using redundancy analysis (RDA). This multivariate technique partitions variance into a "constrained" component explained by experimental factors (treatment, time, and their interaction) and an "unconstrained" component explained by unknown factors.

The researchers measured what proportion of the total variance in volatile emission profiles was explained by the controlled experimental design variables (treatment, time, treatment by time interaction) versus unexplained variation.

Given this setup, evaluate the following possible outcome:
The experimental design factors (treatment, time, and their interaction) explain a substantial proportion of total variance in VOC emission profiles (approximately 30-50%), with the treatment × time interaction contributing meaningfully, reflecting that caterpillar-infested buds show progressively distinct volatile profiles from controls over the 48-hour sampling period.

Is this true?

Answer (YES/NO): NO